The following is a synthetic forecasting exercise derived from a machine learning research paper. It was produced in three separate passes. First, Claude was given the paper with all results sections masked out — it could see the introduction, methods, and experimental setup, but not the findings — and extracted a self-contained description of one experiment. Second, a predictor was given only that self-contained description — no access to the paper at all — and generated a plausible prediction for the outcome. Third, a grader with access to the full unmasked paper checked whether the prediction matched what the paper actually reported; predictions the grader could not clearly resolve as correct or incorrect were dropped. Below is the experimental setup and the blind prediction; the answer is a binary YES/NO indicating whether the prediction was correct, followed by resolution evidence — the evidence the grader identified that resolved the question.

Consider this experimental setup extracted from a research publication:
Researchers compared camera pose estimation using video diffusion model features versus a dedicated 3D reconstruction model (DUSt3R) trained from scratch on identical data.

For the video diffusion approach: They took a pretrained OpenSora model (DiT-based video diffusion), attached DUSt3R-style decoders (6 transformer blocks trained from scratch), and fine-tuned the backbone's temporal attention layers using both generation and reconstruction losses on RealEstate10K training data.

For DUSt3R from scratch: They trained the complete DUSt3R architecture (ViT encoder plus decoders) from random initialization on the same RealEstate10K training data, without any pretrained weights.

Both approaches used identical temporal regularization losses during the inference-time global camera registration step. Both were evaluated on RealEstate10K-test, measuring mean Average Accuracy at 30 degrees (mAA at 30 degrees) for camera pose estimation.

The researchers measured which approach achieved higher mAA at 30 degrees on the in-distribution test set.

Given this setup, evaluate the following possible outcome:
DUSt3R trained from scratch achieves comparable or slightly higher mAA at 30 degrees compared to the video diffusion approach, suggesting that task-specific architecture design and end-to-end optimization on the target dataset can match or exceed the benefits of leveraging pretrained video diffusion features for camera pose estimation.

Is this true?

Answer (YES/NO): YES